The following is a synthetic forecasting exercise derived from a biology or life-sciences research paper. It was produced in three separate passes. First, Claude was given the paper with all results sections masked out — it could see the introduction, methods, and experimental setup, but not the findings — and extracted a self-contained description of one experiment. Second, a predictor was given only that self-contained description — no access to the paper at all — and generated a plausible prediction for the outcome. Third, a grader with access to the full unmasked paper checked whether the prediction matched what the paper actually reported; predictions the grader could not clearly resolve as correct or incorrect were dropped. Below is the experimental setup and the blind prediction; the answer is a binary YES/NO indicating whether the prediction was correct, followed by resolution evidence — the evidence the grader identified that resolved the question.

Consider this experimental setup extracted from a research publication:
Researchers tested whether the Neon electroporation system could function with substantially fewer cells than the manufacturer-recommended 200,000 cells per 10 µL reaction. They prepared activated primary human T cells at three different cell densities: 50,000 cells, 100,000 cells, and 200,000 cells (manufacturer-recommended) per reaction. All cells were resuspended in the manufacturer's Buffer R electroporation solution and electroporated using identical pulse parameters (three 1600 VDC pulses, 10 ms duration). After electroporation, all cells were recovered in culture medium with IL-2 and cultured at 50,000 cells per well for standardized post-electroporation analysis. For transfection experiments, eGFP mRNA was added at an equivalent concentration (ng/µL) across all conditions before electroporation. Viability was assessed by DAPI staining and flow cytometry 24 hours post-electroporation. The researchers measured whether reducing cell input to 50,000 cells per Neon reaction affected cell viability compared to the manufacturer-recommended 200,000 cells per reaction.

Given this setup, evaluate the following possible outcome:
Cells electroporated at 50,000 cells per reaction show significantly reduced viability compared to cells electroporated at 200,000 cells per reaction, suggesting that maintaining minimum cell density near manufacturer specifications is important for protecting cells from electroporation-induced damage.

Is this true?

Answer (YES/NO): NO